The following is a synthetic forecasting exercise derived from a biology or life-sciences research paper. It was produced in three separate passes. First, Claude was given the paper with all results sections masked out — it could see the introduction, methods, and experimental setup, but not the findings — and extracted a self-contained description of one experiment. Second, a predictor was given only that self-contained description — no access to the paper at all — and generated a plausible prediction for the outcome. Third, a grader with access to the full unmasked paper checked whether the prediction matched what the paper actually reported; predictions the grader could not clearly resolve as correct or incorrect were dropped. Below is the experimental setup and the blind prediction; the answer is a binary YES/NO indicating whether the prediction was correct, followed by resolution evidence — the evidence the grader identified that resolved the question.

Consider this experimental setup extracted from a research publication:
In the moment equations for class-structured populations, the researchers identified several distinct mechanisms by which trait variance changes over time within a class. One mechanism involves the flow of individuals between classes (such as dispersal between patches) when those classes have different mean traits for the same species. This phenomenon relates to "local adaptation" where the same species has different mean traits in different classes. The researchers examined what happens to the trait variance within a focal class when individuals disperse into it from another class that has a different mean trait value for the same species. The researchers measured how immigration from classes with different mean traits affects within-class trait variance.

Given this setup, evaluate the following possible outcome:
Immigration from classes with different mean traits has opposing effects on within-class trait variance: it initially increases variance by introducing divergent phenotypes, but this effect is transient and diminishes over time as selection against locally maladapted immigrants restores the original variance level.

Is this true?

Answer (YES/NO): NO